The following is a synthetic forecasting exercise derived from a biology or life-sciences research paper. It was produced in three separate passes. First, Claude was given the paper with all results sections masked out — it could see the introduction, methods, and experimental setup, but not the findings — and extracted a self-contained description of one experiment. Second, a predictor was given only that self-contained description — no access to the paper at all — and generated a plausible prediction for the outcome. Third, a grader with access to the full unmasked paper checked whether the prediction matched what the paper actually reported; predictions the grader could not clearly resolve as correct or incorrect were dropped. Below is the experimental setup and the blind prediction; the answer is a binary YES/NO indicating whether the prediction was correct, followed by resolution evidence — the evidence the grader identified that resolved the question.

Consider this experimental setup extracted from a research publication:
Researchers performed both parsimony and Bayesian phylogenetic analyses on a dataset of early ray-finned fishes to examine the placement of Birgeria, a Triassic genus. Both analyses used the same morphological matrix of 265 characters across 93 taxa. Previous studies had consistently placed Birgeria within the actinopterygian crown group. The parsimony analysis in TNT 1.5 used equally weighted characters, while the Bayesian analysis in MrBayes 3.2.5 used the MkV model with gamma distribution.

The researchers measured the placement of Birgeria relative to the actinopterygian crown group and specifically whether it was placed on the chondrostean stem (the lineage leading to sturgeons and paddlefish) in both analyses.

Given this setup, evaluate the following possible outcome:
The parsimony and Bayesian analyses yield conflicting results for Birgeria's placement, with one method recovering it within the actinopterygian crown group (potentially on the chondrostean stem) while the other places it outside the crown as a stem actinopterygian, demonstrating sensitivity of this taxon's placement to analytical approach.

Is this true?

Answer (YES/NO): NO